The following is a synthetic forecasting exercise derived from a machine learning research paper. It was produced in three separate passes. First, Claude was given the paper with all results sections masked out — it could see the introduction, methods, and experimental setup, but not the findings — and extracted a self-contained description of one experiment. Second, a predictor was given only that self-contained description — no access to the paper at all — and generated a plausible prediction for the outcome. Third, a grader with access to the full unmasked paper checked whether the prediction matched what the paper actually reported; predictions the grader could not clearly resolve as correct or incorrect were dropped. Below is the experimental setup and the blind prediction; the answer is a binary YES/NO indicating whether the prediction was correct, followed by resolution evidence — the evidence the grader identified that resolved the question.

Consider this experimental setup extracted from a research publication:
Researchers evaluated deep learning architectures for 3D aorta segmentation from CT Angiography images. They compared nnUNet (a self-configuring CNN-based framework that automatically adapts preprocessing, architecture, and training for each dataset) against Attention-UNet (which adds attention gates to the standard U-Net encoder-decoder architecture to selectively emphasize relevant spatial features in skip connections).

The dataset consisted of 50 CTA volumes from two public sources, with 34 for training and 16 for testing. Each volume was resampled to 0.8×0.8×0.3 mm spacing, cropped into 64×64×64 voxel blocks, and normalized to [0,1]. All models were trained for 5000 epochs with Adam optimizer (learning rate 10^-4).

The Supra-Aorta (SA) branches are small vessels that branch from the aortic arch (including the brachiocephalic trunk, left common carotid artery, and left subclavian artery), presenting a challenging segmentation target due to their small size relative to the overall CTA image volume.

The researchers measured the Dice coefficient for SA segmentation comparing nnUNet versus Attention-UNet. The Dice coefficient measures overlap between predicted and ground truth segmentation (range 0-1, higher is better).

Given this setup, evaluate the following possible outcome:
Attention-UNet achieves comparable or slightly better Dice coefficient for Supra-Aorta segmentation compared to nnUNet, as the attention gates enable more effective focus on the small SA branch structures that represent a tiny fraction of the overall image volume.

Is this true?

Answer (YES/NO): NO